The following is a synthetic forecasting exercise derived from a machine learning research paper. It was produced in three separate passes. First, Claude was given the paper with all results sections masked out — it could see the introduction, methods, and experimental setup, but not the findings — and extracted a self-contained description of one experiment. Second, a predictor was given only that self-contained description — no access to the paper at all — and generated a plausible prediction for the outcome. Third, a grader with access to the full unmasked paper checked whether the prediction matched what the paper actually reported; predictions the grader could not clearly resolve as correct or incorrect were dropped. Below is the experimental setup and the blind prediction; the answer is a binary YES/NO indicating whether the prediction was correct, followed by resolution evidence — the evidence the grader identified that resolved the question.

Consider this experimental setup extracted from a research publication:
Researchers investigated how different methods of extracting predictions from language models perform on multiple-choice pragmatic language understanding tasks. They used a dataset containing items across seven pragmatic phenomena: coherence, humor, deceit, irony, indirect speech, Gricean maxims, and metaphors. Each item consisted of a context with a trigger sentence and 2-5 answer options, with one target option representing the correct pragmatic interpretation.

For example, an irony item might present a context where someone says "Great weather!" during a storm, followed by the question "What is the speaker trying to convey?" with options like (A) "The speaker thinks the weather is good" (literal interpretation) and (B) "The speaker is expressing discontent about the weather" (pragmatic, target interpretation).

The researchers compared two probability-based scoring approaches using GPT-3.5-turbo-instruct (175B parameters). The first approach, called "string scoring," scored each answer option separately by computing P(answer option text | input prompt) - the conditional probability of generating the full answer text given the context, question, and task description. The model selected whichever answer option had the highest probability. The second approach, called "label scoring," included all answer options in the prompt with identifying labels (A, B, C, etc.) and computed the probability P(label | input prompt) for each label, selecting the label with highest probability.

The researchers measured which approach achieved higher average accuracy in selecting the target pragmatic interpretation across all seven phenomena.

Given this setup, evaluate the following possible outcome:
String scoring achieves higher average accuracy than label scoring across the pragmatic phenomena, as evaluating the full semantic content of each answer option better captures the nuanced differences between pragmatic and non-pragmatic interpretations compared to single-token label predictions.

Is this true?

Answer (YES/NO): YES